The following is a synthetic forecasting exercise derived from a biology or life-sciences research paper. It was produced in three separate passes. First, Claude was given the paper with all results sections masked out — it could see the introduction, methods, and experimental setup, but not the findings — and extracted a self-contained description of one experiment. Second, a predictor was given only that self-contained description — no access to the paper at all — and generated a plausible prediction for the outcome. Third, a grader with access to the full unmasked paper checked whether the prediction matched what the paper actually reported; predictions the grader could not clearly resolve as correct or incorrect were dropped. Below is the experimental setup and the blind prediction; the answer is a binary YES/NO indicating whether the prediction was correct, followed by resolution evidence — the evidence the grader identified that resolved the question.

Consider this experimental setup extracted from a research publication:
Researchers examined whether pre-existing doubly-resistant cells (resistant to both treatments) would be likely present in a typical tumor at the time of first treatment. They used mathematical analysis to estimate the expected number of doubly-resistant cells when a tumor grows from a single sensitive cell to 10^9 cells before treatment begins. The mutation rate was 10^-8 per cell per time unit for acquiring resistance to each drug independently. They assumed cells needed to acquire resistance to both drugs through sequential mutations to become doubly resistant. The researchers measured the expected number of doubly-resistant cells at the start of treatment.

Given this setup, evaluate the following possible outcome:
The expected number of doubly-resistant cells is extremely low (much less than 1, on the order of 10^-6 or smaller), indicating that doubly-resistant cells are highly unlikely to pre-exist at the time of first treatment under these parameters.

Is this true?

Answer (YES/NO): YES